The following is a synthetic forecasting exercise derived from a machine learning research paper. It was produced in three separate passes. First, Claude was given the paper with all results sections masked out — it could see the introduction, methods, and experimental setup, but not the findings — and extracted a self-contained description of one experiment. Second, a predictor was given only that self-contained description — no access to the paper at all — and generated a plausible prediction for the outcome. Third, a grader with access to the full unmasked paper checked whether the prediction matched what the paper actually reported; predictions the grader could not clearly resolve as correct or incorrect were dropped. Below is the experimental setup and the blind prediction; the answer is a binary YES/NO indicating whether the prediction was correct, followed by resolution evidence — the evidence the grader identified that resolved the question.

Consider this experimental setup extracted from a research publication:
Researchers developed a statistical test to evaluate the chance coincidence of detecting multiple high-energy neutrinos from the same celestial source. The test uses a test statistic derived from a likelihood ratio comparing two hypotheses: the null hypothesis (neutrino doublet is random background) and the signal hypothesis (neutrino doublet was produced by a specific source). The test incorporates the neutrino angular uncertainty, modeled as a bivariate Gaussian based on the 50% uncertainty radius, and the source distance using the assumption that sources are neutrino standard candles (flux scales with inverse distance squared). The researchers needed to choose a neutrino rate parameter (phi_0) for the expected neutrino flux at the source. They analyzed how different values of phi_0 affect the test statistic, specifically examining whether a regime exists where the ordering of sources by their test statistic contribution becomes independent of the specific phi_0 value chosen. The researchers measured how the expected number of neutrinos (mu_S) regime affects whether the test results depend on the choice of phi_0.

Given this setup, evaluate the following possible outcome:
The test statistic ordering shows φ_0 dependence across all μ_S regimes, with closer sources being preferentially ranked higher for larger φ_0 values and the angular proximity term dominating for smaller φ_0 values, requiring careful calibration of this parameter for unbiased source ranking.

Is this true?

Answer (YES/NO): NO